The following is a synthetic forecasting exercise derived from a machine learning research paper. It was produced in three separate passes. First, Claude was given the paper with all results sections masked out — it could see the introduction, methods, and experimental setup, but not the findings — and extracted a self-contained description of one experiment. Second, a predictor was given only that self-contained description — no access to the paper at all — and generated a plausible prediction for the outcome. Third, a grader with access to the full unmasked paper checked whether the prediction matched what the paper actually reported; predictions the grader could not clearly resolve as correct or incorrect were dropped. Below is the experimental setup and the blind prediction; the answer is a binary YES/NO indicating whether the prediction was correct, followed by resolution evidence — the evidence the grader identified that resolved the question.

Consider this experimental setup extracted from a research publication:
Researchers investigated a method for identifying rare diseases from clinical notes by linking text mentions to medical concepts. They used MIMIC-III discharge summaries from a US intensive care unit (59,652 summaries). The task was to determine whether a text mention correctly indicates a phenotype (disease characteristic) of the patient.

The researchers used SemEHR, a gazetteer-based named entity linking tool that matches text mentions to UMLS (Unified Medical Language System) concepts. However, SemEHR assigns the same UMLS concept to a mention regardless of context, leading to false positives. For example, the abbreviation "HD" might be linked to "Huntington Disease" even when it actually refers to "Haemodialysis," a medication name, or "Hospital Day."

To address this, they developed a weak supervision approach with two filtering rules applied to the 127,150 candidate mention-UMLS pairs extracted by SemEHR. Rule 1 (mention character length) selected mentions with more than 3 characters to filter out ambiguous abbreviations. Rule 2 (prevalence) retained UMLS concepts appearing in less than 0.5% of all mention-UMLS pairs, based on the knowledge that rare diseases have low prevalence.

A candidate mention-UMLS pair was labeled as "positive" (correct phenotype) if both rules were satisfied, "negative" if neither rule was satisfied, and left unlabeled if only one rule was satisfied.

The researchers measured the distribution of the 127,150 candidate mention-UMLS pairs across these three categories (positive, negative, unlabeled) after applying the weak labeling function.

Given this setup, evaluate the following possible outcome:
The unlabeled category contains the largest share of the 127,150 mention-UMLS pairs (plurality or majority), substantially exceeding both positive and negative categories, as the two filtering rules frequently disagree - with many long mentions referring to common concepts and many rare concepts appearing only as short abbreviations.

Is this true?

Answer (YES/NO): NO